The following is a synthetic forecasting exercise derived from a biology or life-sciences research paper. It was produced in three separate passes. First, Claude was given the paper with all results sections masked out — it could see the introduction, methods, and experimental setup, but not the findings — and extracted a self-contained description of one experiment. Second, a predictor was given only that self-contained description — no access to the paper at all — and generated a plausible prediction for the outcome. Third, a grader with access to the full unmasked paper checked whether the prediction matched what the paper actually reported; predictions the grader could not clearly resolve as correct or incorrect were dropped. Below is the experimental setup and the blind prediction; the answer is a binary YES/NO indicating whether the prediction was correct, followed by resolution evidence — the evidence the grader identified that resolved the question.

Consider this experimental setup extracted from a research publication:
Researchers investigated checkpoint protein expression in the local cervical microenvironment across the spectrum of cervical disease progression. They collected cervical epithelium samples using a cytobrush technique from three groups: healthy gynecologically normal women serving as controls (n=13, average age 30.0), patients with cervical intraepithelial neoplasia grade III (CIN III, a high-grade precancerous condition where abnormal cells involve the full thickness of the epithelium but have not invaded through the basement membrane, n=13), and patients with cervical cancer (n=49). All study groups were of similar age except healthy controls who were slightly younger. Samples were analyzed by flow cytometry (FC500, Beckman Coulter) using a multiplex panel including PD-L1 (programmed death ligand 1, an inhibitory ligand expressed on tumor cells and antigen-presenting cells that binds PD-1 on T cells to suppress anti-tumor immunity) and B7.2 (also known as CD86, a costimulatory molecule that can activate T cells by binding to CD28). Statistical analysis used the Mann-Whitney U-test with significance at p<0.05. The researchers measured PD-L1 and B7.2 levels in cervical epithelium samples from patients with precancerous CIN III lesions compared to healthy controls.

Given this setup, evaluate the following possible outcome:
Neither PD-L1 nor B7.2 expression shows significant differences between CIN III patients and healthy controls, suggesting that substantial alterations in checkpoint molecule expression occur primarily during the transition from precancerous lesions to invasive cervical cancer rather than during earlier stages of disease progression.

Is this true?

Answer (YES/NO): NO